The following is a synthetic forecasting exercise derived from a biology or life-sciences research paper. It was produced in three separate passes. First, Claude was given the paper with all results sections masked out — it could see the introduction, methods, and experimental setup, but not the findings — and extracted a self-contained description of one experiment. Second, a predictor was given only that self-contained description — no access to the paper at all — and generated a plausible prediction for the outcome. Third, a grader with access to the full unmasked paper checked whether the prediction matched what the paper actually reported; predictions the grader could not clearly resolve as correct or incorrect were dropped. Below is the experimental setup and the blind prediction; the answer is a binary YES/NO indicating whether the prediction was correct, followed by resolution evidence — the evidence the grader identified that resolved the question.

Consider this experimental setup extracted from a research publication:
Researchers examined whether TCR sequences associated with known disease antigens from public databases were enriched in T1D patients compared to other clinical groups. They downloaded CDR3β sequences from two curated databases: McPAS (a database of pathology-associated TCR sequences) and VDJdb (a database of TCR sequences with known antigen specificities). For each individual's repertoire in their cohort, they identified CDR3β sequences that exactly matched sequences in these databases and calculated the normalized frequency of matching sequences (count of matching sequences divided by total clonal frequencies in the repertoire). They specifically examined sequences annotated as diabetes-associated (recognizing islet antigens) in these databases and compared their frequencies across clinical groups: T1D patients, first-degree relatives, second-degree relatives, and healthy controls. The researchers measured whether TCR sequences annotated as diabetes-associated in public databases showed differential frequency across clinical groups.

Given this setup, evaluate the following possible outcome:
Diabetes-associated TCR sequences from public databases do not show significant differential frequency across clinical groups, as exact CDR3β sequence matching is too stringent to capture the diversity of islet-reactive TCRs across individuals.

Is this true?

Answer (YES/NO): NO